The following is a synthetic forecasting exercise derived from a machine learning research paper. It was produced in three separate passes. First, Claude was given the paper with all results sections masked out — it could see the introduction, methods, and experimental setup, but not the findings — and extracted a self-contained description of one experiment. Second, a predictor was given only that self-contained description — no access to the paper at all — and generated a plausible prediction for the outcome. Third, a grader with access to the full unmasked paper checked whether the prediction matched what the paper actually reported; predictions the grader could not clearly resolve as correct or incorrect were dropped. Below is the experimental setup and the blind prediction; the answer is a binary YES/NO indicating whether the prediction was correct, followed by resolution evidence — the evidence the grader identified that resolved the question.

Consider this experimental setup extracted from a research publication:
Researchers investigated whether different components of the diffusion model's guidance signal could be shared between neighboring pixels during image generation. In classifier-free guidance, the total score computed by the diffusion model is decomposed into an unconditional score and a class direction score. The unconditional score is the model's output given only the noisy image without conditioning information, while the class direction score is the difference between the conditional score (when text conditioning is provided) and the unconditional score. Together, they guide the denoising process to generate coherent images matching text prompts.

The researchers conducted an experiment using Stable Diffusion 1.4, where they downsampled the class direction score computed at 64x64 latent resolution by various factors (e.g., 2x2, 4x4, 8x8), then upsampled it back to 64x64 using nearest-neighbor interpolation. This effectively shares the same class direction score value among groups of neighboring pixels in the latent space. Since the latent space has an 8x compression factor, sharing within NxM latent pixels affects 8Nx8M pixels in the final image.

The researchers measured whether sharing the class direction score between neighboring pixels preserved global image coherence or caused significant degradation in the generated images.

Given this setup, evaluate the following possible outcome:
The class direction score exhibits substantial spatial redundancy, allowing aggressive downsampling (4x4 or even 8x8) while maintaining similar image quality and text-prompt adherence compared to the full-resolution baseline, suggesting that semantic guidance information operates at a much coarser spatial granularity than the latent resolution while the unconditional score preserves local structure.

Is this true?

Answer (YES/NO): NO